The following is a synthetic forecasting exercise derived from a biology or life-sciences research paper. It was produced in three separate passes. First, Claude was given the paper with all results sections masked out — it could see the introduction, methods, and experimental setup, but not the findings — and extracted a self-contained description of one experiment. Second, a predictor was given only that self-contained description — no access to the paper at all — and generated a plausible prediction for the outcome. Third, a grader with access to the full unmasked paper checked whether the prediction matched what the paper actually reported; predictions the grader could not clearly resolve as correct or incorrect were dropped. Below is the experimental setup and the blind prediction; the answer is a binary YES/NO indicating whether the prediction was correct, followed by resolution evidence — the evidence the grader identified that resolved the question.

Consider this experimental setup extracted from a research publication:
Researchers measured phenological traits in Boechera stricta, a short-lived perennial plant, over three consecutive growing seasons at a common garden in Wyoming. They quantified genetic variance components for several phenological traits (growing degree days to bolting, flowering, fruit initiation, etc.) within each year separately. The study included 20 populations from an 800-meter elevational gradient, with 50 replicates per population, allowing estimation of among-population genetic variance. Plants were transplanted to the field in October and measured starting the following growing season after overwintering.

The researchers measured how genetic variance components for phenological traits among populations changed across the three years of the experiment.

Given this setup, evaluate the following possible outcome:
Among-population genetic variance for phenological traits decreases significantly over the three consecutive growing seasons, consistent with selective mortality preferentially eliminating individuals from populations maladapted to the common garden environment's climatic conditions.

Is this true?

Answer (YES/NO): NO